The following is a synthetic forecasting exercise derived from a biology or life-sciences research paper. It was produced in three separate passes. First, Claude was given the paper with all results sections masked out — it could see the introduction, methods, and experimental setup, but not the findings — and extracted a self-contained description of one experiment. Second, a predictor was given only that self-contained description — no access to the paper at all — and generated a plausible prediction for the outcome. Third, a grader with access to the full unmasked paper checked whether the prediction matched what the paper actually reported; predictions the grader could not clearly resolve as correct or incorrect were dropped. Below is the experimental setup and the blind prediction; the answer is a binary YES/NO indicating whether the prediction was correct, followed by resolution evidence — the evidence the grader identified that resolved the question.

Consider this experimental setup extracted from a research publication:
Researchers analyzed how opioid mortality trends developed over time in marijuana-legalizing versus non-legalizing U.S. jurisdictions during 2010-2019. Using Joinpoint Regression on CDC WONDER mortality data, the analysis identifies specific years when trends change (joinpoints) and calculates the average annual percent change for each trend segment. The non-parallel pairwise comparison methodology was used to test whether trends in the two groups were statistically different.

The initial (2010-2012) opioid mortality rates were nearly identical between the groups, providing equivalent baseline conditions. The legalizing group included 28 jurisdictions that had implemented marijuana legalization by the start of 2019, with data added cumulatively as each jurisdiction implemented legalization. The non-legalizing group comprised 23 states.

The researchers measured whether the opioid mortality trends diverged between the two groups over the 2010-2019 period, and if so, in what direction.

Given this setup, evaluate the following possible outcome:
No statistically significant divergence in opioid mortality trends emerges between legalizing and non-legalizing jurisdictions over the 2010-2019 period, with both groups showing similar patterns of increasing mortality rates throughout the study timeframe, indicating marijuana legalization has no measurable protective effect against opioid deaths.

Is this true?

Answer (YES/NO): NO